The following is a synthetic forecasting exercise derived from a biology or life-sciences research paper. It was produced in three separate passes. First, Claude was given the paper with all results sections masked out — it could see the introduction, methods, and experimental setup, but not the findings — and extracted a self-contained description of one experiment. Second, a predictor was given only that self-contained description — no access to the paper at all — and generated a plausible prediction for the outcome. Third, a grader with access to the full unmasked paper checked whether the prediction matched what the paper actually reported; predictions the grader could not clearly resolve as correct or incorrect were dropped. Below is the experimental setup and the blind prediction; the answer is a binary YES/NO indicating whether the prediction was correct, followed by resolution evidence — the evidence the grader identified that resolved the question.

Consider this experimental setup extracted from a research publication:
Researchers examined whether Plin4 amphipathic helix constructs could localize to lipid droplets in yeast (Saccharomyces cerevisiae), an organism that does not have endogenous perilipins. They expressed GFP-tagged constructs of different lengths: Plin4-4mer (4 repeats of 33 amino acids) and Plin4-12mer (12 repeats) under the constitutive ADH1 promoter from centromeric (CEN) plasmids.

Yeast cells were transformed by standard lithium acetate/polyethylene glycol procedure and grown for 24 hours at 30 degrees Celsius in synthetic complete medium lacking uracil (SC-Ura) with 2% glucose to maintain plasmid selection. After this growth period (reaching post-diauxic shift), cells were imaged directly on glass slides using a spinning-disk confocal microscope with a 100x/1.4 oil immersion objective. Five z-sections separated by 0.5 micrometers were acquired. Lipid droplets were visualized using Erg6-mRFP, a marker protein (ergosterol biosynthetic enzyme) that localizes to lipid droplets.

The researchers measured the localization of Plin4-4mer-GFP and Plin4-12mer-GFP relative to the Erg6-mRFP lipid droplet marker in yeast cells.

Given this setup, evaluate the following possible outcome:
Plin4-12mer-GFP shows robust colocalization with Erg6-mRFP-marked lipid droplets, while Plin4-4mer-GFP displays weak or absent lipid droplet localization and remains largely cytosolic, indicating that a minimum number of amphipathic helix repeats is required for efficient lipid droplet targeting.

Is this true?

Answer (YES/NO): YES